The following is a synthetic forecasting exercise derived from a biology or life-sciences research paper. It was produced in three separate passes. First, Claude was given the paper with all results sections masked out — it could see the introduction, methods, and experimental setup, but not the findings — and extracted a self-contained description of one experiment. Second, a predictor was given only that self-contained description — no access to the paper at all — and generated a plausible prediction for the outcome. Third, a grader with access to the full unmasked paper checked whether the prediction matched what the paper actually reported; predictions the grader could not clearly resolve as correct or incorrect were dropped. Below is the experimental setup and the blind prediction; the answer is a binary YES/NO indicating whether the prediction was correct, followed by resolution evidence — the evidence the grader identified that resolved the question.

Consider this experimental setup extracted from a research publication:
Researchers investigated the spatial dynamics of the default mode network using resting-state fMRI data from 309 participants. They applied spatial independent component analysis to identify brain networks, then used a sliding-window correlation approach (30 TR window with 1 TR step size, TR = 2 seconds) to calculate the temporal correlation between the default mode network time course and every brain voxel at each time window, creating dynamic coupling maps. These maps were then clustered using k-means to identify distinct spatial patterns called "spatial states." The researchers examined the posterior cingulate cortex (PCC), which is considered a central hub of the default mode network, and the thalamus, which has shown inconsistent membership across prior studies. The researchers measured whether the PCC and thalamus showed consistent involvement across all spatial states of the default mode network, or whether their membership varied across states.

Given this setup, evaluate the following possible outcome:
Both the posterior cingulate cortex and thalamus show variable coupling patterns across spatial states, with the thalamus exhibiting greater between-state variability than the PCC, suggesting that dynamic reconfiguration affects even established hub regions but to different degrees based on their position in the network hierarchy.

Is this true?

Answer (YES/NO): NO